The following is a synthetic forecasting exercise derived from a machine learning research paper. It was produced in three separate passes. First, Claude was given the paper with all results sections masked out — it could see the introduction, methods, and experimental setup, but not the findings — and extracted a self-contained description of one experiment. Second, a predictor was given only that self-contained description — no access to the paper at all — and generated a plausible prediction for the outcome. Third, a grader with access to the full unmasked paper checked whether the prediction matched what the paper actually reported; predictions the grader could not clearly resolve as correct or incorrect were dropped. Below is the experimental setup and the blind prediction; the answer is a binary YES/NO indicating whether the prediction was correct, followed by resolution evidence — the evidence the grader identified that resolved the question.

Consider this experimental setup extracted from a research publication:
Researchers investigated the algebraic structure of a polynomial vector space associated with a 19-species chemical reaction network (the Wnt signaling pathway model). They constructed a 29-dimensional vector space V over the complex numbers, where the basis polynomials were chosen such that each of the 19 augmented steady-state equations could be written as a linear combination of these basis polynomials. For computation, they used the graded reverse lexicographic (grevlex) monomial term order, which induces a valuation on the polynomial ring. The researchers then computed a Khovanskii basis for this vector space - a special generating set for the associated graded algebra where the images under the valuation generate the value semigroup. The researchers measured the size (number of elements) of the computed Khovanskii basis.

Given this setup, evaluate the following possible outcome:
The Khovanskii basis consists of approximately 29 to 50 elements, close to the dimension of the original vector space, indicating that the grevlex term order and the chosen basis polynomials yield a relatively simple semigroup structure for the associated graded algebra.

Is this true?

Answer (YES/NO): YES